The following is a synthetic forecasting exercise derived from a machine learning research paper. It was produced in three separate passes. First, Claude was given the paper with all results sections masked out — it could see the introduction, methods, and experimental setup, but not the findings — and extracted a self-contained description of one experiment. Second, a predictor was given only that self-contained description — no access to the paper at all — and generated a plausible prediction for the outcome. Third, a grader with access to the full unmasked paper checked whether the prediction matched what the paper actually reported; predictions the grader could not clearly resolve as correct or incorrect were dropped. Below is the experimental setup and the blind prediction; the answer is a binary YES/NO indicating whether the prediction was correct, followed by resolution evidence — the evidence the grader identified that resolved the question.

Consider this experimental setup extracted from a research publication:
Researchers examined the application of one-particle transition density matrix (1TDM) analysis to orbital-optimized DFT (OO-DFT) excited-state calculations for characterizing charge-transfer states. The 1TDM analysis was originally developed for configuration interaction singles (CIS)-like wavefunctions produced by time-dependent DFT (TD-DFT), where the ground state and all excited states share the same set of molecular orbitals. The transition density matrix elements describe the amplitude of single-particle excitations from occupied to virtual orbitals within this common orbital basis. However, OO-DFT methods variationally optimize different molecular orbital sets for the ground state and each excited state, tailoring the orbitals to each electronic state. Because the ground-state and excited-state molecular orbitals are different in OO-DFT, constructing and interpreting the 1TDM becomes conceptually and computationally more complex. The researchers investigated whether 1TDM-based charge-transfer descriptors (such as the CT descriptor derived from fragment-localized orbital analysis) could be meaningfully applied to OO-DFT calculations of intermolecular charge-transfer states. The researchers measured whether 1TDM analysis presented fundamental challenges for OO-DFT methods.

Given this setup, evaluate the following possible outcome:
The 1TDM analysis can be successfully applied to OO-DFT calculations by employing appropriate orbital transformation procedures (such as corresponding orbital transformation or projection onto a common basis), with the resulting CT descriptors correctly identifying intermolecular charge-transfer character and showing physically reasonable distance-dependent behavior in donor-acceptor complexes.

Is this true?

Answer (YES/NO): NO